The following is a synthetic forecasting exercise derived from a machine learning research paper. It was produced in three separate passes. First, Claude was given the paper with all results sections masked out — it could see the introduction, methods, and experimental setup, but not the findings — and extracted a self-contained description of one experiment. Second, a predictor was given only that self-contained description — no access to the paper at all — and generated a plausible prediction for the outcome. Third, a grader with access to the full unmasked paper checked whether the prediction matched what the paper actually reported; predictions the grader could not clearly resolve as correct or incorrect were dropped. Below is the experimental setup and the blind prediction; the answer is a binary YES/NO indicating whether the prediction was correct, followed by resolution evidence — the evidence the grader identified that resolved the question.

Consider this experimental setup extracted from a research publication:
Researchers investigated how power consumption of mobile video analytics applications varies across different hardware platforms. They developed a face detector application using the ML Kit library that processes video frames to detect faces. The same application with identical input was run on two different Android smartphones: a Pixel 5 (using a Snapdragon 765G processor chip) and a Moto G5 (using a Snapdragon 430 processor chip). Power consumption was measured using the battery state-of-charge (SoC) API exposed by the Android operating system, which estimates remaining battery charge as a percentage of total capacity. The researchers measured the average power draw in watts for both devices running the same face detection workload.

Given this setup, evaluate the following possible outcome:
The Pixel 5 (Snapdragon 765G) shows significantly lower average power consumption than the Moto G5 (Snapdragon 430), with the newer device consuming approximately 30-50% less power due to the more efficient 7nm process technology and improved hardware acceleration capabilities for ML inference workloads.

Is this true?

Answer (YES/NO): NO